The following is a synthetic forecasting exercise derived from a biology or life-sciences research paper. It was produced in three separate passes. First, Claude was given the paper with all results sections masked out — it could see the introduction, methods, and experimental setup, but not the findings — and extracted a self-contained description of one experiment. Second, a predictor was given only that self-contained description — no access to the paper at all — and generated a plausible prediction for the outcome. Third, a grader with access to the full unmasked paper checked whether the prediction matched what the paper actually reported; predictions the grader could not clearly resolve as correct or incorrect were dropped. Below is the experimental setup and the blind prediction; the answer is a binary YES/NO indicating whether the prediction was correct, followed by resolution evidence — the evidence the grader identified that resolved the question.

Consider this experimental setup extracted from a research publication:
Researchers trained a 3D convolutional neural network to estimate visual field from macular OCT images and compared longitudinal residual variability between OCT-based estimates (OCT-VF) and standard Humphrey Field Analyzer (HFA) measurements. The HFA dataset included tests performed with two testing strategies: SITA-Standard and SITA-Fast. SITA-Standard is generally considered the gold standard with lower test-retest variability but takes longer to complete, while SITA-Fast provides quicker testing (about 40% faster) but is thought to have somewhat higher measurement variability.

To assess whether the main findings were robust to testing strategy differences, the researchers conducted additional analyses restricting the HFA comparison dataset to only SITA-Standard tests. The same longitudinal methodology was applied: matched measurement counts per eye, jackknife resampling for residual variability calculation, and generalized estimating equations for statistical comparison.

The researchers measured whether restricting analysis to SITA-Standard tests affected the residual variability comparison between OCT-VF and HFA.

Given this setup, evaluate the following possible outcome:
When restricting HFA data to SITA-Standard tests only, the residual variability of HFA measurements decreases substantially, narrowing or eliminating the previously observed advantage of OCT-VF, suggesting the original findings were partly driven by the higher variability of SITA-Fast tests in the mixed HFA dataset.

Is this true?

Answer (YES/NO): NO